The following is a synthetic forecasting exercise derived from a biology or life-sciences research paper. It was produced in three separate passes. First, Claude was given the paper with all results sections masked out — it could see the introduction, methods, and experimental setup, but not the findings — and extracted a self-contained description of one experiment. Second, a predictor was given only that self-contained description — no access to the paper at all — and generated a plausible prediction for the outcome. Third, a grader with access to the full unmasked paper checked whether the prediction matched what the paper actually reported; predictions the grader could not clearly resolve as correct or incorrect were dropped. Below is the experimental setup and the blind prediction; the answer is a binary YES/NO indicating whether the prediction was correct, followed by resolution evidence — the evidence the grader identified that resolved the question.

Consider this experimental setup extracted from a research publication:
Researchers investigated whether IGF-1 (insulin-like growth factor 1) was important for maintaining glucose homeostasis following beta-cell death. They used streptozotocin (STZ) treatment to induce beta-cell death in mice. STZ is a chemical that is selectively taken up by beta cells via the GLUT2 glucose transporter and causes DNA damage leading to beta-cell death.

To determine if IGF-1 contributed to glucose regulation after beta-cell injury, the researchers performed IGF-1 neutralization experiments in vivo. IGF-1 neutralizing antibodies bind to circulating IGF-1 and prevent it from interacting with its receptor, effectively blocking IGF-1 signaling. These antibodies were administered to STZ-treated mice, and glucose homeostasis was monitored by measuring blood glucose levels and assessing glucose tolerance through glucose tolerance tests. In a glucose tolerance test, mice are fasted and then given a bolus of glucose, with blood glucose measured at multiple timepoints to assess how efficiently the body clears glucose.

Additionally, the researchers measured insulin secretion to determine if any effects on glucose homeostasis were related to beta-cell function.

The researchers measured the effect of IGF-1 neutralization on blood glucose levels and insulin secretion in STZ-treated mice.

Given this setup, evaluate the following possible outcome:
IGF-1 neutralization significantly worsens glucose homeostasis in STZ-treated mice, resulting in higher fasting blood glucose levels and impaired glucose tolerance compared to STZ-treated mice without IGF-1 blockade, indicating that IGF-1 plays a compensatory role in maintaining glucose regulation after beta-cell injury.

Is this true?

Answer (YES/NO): YES